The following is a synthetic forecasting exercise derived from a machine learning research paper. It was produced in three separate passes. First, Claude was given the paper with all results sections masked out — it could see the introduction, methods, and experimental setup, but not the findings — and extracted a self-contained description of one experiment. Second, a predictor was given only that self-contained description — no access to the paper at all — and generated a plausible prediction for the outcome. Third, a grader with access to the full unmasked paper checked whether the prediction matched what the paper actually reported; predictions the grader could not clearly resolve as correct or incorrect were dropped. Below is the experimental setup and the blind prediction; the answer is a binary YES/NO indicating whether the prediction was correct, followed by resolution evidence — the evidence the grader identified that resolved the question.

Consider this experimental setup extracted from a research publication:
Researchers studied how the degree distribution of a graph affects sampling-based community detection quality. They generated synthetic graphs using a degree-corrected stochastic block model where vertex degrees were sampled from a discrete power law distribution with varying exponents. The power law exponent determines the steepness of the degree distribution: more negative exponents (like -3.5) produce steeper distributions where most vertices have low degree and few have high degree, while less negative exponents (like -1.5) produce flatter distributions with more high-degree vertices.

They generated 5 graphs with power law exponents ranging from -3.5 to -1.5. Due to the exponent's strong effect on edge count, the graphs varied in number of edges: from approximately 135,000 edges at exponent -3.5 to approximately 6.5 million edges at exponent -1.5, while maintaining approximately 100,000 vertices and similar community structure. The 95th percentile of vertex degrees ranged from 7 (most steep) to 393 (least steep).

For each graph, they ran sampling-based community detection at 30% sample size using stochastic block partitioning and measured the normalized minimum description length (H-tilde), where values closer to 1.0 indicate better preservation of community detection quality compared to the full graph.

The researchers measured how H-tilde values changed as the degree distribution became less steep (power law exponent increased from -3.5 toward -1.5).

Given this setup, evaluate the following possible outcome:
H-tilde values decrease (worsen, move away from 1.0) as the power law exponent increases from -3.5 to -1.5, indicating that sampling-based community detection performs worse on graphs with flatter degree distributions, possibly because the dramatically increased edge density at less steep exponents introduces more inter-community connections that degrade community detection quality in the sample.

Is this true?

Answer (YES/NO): NO